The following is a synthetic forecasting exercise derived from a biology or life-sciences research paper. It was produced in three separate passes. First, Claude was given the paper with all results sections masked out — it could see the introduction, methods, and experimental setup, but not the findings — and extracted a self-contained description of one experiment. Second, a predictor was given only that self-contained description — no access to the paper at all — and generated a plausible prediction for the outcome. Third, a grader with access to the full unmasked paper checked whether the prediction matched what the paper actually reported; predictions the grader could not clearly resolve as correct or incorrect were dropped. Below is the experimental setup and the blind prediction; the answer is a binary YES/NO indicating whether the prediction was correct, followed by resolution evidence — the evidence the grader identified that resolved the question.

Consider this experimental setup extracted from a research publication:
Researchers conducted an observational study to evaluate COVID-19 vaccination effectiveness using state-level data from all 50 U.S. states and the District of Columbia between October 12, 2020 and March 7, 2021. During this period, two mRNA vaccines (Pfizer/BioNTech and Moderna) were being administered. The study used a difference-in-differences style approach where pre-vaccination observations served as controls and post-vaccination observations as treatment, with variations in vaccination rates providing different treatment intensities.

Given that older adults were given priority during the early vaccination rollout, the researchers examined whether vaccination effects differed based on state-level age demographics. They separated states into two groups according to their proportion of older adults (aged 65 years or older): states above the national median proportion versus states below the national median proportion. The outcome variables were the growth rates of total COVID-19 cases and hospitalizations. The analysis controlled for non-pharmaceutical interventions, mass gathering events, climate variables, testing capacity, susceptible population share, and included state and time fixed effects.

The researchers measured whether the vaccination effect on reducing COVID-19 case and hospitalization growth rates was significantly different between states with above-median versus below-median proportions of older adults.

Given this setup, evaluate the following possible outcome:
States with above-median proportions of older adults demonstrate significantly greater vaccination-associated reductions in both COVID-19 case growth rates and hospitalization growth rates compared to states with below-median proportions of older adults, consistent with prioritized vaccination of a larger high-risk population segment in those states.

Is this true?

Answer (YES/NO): NO